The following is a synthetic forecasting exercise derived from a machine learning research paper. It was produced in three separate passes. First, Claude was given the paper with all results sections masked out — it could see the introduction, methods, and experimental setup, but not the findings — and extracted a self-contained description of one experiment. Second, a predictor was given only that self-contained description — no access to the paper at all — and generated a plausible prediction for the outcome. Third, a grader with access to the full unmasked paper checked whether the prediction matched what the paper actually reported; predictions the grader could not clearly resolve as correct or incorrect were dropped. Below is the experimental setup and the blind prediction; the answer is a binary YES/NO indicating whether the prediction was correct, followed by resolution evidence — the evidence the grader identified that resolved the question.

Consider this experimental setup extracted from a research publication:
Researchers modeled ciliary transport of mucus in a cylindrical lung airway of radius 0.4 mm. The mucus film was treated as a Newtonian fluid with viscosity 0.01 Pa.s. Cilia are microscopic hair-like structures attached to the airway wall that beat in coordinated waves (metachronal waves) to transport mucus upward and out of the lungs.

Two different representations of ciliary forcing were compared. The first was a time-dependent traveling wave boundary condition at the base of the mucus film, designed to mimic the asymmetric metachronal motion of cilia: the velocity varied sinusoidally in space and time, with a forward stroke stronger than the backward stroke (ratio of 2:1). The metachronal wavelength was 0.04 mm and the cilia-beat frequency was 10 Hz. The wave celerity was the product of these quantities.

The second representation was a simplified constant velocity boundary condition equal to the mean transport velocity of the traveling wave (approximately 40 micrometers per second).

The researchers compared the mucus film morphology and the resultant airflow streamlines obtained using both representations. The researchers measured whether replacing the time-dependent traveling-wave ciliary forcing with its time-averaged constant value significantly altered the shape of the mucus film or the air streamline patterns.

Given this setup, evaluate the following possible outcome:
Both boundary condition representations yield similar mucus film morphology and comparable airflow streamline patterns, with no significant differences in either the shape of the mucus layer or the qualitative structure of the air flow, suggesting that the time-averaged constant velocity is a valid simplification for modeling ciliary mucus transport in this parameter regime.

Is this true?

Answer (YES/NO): YES